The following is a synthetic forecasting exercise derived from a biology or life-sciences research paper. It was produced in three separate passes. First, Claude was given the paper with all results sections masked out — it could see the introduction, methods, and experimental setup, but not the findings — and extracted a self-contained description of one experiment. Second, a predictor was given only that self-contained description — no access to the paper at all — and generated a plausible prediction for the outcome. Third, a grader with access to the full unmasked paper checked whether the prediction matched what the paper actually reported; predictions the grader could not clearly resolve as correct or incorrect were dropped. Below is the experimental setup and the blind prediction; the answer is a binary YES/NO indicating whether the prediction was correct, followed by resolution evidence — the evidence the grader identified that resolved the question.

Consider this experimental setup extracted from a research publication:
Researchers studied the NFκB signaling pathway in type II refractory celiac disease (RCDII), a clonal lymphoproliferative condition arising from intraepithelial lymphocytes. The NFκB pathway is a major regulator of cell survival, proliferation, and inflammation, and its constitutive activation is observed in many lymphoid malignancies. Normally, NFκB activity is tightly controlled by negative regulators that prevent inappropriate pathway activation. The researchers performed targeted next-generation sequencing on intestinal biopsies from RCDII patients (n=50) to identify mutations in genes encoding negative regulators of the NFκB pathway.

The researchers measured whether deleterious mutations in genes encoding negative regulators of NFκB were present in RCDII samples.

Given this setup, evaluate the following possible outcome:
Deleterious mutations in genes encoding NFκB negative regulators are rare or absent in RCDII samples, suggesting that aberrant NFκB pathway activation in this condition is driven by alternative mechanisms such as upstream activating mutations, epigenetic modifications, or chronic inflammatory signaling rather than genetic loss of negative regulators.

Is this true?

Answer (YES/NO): NO